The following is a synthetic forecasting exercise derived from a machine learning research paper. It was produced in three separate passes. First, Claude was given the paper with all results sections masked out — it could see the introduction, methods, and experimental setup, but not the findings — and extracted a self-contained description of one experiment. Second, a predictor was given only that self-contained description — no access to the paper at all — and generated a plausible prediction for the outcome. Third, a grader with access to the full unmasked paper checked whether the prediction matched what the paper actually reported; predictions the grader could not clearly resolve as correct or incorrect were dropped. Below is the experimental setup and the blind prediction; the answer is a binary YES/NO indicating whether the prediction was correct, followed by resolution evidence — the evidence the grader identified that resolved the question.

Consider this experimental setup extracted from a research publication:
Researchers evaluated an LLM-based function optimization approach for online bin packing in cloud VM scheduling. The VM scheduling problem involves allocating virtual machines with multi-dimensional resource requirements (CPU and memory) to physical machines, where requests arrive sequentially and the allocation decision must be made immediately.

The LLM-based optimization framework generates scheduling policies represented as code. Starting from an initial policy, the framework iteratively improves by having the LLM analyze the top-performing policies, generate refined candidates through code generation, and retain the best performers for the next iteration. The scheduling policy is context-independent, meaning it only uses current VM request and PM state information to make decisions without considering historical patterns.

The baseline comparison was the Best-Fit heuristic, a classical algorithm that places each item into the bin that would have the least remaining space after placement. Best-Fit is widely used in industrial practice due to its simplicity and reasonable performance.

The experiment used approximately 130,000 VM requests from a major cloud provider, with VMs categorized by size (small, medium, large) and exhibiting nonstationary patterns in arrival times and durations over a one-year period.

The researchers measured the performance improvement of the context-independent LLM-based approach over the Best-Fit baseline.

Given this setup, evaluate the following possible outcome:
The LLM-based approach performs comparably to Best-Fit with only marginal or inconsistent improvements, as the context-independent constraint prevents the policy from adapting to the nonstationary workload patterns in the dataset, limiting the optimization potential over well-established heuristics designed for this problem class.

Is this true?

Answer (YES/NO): YES